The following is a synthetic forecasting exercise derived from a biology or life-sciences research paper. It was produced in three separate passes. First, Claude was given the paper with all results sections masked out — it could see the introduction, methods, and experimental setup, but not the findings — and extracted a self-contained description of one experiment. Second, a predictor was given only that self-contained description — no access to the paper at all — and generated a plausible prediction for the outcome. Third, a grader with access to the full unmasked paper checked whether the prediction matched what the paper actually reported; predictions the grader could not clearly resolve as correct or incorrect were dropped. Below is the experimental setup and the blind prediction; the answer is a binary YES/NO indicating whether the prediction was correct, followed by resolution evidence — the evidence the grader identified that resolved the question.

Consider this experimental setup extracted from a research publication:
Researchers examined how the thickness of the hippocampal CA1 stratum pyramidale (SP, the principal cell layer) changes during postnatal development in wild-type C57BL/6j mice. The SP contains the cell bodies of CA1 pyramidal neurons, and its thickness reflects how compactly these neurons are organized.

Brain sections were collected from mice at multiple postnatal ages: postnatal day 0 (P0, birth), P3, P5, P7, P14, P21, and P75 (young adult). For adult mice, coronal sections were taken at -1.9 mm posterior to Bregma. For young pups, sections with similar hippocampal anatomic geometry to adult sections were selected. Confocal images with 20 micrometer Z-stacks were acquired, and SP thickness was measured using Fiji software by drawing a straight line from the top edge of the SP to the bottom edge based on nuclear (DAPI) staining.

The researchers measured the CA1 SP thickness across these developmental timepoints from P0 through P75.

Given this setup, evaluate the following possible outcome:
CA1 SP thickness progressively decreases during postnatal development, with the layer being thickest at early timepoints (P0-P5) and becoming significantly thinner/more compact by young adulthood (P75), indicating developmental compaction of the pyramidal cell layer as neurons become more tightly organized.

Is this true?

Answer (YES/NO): YES